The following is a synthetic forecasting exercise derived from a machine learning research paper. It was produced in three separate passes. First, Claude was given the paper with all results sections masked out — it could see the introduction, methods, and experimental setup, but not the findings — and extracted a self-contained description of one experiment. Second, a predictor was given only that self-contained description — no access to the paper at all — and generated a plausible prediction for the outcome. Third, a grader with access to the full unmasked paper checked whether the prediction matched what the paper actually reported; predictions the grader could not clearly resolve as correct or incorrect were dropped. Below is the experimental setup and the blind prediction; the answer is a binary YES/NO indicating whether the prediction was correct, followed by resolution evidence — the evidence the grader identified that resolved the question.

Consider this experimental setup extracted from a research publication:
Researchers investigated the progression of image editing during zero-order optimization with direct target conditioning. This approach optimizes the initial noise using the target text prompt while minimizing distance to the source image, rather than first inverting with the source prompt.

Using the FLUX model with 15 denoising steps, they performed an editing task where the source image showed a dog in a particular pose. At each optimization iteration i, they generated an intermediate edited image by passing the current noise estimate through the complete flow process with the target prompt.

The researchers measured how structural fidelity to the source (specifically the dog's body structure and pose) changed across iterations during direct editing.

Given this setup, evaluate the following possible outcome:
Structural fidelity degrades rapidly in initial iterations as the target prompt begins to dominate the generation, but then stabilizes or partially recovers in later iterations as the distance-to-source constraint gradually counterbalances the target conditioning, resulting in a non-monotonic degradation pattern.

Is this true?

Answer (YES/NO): NO